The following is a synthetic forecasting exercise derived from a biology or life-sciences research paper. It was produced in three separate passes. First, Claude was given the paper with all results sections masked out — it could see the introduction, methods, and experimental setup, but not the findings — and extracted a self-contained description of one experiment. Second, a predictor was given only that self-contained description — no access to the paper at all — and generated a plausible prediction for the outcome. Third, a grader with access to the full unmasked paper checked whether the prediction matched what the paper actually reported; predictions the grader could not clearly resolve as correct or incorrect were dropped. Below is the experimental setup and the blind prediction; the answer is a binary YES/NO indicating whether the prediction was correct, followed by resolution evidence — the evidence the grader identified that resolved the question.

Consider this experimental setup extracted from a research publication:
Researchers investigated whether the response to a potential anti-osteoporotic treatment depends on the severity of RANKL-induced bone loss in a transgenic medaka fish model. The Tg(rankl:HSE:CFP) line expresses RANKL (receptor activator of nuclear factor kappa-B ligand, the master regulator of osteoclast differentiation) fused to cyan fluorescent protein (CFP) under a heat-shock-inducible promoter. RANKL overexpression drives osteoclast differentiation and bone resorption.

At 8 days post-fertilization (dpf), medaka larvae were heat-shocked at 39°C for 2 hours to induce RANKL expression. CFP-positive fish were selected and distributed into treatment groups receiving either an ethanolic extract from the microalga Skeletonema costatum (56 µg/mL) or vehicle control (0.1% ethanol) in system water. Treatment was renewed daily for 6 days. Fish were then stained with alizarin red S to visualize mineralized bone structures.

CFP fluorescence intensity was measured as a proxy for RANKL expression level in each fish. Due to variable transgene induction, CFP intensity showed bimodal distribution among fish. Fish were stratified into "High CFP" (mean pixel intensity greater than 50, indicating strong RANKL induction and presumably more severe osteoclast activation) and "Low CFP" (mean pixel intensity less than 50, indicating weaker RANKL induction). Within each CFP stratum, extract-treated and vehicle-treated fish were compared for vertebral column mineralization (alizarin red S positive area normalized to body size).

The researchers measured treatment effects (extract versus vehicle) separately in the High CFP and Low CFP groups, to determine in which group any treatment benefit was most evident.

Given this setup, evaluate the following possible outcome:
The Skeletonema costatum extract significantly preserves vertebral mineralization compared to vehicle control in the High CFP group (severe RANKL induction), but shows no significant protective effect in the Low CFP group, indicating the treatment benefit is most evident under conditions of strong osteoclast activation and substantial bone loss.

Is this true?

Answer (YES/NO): YES